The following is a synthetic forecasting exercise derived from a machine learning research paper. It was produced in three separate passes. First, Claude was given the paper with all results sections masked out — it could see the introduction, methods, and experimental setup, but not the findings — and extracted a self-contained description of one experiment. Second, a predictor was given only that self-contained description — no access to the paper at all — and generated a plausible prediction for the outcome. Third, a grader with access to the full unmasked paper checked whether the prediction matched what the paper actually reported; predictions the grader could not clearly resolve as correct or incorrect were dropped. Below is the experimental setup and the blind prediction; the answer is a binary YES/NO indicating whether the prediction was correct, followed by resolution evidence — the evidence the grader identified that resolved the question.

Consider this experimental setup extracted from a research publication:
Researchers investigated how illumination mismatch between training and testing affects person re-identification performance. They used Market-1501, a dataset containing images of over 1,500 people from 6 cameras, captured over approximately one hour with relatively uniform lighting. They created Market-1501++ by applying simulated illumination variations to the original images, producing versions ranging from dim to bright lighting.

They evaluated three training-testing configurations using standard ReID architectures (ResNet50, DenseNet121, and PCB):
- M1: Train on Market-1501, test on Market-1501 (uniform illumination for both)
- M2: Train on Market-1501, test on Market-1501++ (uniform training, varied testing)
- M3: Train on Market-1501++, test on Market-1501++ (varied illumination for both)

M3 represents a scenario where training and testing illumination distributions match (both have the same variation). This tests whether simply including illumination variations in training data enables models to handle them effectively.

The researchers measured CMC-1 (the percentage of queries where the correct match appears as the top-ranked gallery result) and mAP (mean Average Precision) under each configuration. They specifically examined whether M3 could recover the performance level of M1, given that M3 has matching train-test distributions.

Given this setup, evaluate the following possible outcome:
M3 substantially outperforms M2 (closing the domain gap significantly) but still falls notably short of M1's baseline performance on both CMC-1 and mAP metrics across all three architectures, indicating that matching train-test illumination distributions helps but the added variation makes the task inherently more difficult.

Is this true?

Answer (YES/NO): YES